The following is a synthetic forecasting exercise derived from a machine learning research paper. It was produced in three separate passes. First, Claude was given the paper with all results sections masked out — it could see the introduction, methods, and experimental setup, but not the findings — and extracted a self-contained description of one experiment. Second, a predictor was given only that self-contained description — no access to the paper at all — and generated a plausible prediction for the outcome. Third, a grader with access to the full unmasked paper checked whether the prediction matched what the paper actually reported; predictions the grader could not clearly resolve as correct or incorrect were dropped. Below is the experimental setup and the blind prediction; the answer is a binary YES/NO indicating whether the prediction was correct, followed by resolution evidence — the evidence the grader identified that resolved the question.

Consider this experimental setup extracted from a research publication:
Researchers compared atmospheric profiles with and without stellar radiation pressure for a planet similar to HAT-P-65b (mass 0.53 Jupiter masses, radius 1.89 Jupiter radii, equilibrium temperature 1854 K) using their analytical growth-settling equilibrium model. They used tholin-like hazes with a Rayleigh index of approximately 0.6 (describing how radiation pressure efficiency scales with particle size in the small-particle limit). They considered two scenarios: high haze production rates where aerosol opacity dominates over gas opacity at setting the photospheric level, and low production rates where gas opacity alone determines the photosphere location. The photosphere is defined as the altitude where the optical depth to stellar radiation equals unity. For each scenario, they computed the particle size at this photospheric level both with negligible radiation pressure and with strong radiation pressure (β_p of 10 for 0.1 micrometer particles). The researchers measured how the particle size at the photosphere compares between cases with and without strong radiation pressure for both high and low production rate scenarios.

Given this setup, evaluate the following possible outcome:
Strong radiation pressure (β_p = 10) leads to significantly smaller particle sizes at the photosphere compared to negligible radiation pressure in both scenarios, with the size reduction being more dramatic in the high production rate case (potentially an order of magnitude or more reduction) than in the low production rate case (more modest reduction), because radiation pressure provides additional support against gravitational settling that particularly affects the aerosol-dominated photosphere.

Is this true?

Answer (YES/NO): NO